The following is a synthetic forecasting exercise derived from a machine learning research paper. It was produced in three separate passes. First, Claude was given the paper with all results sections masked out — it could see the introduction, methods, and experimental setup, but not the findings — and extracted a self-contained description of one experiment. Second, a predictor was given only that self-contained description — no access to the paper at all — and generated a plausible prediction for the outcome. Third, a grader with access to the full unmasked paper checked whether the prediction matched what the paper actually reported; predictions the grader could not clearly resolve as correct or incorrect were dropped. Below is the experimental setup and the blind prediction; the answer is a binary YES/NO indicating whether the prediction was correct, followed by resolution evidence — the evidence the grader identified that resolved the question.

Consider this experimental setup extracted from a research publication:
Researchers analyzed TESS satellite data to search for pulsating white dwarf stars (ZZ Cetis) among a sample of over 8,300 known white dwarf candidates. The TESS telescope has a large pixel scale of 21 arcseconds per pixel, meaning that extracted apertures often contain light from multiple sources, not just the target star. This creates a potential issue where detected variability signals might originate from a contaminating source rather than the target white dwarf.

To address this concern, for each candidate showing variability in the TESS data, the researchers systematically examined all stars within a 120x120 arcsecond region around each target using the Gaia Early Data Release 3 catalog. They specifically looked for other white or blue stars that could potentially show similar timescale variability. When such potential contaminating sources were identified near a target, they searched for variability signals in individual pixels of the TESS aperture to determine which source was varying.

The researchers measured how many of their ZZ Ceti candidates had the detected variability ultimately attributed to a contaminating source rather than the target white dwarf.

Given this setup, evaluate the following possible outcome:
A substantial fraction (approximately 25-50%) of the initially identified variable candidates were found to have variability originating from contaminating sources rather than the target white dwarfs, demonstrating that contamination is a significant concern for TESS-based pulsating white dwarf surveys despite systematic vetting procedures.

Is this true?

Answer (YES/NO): NO